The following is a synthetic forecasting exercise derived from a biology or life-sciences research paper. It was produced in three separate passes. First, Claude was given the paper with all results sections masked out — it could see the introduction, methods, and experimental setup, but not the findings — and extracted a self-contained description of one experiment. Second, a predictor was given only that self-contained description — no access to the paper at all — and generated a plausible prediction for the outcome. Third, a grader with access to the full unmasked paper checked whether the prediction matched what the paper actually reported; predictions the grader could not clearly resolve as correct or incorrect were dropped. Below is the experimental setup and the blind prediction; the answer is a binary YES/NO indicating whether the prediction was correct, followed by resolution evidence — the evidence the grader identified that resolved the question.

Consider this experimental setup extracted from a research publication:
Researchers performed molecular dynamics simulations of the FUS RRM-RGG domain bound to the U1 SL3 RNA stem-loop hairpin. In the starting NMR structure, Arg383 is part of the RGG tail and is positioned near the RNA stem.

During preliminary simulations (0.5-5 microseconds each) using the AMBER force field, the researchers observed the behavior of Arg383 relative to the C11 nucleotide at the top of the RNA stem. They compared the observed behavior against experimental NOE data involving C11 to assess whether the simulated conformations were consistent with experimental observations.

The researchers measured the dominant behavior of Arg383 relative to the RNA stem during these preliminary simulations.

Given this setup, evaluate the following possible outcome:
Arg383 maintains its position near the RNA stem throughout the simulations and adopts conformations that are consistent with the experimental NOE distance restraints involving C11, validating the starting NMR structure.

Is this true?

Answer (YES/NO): NO